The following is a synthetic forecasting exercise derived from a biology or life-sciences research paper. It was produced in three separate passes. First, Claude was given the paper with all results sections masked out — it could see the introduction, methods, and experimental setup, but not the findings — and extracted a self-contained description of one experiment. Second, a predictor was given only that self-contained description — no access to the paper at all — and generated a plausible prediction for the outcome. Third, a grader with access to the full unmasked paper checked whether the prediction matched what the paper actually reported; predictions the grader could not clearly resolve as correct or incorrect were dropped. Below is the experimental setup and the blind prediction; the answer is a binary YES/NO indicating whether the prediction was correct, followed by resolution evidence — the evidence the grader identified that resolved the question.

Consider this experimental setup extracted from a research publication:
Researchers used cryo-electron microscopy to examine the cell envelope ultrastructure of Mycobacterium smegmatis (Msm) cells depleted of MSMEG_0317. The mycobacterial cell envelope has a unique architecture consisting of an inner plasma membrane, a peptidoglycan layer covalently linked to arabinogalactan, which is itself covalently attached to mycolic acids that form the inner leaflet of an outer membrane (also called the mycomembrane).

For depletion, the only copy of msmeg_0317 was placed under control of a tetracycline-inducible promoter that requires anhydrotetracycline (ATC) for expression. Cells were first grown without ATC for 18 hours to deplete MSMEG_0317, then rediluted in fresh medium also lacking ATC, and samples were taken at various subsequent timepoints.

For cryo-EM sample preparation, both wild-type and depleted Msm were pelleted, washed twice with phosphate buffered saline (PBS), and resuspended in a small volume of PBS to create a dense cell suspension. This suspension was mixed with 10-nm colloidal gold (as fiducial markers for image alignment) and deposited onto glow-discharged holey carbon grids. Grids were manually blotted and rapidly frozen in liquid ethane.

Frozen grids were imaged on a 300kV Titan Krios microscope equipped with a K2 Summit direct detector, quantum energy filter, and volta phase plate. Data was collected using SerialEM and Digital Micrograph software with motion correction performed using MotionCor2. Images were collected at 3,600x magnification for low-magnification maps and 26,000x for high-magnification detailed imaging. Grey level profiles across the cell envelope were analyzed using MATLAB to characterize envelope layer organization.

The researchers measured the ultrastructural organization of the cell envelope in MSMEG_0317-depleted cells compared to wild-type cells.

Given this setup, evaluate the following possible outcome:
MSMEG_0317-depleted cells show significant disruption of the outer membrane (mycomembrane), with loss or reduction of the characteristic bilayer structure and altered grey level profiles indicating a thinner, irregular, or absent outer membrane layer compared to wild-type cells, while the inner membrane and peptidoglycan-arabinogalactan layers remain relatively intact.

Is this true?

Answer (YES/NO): NO